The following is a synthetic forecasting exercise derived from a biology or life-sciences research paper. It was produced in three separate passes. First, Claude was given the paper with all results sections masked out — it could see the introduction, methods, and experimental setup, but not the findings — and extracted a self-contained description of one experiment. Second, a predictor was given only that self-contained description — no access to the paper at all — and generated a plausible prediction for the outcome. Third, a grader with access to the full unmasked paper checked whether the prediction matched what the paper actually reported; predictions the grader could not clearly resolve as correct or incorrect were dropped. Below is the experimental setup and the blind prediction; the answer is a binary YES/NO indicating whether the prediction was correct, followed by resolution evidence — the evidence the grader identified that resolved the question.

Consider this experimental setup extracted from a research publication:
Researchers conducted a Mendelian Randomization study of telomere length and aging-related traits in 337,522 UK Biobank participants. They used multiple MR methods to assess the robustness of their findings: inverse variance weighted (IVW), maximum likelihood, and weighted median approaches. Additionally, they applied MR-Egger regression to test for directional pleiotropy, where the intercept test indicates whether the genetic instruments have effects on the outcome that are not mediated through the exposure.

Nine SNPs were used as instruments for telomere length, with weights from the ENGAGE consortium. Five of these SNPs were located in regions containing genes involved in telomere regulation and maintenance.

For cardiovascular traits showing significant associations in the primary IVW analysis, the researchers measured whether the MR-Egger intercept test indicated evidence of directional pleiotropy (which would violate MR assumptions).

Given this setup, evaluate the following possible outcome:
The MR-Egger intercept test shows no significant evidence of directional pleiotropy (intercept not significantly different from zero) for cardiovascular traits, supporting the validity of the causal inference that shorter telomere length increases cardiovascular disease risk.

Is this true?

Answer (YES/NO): NO